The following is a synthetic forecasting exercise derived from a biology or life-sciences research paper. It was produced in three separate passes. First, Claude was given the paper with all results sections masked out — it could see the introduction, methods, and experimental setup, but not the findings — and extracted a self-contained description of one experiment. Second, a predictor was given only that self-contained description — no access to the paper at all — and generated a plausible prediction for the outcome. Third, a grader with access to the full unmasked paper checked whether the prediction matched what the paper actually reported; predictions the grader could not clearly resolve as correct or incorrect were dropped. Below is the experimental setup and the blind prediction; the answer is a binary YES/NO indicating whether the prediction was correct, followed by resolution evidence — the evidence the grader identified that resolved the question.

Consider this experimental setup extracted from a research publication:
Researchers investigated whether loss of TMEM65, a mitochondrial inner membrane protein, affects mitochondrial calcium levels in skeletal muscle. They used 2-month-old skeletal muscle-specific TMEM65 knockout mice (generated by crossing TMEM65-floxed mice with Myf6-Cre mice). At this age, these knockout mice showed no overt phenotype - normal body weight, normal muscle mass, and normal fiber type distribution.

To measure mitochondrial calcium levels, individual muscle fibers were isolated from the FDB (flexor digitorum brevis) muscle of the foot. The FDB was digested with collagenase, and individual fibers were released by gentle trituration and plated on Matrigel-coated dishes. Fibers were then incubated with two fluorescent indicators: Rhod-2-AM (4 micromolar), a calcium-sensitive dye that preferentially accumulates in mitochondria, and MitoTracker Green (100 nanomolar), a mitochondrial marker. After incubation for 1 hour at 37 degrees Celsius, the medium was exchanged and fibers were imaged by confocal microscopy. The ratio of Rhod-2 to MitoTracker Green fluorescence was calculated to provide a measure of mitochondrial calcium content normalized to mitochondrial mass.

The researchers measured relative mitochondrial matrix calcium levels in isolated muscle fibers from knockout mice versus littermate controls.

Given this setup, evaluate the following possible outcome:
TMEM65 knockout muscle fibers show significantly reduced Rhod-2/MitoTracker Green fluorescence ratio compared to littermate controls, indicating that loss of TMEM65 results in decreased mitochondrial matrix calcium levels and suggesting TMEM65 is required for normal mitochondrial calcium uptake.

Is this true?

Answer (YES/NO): NO